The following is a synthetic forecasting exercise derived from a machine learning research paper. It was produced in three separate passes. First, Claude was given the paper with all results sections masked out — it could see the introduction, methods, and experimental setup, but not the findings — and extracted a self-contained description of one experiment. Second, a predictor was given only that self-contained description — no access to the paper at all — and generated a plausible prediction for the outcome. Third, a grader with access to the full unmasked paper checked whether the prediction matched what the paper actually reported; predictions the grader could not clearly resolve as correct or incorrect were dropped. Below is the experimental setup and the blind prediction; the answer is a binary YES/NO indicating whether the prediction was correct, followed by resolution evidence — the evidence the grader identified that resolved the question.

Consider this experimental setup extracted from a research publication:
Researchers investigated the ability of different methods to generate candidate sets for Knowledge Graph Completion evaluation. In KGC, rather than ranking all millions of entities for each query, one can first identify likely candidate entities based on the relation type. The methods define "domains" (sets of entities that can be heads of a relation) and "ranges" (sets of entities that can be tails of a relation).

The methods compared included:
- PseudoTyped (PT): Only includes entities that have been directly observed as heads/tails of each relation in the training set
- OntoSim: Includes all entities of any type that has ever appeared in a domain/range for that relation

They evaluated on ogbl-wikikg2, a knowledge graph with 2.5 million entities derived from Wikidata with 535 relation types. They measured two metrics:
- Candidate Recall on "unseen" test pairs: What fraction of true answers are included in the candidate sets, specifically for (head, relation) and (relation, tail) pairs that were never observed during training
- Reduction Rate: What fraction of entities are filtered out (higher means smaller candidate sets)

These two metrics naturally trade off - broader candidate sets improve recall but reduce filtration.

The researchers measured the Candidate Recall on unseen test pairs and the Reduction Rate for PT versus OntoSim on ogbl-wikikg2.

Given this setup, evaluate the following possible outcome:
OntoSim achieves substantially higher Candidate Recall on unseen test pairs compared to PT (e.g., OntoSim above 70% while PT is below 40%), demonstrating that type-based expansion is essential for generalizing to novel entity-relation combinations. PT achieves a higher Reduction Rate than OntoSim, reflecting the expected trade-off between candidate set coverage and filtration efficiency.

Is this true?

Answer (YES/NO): YES